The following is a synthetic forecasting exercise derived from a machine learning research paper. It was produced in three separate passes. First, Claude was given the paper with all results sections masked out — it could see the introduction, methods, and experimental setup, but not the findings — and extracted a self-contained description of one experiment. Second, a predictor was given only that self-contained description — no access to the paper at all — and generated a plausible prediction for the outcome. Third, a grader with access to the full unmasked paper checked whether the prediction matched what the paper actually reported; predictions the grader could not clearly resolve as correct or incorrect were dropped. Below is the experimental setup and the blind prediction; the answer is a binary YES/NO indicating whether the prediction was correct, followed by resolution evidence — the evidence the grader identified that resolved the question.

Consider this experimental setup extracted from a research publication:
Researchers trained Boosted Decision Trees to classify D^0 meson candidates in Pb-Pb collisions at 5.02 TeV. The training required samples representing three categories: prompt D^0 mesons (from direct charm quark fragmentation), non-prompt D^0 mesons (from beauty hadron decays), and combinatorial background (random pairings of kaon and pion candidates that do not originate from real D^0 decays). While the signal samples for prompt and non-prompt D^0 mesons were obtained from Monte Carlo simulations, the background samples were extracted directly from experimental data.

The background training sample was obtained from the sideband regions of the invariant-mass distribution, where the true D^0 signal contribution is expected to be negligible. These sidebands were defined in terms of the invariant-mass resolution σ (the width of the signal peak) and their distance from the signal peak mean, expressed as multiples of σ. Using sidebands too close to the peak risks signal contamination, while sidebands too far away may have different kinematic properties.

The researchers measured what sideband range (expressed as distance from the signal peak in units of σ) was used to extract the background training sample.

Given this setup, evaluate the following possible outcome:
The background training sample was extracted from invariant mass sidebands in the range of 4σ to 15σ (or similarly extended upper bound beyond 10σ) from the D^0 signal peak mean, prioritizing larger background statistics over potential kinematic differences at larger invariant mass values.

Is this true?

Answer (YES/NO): NO